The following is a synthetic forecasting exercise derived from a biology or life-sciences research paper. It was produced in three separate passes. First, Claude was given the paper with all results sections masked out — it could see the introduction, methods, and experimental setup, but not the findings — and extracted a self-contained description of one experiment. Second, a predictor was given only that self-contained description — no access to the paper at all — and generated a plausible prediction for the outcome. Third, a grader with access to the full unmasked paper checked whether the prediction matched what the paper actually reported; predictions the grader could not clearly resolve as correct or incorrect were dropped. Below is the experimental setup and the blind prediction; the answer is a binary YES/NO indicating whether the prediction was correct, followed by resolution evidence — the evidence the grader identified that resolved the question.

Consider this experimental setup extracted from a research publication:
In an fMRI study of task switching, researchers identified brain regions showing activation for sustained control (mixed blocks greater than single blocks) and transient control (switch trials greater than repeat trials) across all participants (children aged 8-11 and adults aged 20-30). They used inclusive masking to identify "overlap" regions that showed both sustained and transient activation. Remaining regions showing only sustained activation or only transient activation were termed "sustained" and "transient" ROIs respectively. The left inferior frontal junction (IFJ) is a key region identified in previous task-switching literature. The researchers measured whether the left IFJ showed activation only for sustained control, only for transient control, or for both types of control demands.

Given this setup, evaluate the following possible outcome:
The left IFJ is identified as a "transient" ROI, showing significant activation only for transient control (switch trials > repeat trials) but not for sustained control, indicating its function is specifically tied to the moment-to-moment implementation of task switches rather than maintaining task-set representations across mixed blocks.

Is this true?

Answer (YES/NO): NO